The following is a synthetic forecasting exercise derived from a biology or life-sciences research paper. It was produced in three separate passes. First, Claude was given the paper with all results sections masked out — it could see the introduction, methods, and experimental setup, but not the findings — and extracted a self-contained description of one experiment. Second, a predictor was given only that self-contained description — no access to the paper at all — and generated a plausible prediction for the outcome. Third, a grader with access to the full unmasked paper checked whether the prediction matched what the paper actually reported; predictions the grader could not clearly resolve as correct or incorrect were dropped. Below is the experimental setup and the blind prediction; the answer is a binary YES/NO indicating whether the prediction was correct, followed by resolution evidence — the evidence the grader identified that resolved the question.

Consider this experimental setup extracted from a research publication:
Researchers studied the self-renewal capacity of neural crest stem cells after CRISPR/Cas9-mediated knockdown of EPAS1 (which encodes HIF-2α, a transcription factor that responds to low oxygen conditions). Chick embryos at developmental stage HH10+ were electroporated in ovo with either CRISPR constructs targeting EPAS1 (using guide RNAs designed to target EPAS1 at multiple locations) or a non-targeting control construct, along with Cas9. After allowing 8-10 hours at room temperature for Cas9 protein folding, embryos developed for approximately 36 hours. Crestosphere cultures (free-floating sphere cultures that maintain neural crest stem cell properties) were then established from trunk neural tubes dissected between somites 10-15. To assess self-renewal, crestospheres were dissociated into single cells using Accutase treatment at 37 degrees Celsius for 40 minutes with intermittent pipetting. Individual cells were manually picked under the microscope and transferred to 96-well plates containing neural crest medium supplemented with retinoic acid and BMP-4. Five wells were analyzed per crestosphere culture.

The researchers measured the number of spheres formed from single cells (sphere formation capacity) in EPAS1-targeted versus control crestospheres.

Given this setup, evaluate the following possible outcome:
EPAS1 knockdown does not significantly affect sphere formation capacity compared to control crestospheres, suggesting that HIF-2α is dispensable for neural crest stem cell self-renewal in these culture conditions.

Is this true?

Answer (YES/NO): NO